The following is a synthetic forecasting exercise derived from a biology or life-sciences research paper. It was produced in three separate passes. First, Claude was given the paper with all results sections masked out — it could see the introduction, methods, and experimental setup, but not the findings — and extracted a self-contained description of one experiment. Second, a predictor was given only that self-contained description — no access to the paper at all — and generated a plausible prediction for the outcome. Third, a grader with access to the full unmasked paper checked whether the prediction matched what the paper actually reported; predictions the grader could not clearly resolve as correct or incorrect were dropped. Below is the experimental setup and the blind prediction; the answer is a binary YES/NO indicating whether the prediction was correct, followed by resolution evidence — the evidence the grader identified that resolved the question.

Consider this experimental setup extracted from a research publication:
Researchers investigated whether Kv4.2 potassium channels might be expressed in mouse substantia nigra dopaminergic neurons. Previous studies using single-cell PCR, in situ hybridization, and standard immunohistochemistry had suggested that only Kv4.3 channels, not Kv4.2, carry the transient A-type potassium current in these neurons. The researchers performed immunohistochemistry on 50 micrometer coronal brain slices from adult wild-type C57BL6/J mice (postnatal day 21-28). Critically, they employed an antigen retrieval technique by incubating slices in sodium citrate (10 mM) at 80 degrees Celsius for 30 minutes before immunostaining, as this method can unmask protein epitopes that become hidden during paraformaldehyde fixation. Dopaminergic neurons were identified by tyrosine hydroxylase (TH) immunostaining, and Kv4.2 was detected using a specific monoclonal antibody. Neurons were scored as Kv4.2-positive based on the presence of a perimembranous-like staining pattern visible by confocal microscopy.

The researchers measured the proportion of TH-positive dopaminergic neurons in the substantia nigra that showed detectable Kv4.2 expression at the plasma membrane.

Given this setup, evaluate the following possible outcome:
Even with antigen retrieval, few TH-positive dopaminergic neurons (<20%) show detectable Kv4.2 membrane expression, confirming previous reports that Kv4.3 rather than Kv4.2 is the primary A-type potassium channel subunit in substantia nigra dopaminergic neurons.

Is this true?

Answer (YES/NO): YES